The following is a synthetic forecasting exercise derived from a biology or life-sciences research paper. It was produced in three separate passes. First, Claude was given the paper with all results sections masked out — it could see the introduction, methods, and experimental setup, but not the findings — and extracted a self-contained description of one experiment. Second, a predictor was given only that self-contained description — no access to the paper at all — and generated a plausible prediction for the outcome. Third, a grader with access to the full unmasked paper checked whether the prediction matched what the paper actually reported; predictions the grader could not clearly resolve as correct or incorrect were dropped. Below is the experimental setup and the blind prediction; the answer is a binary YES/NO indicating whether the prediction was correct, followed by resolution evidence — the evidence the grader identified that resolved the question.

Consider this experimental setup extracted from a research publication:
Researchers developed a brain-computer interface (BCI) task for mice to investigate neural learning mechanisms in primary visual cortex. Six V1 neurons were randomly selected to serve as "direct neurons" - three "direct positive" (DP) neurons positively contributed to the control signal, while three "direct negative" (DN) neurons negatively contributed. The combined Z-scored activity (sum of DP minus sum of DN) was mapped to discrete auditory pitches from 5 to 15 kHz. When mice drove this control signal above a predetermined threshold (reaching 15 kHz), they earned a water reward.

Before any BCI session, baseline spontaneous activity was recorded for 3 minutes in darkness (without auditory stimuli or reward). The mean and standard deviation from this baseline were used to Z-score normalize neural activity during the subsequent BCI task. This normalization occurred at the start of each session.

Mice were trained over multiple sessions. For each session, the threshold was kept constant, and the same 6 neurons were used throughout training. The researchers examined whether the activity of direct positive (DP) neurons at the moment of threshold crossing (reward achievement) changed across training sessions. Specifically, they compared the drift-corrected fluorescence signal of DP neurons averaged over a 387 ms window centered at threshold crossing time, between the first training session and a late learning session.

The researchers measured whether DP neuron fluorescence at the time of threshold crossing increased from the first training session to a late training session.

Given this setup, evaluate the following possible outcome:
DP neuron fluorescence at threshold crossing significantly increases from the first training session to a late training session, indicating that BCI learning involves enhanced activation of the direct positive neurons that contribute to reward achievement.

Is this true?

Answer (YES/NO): NO